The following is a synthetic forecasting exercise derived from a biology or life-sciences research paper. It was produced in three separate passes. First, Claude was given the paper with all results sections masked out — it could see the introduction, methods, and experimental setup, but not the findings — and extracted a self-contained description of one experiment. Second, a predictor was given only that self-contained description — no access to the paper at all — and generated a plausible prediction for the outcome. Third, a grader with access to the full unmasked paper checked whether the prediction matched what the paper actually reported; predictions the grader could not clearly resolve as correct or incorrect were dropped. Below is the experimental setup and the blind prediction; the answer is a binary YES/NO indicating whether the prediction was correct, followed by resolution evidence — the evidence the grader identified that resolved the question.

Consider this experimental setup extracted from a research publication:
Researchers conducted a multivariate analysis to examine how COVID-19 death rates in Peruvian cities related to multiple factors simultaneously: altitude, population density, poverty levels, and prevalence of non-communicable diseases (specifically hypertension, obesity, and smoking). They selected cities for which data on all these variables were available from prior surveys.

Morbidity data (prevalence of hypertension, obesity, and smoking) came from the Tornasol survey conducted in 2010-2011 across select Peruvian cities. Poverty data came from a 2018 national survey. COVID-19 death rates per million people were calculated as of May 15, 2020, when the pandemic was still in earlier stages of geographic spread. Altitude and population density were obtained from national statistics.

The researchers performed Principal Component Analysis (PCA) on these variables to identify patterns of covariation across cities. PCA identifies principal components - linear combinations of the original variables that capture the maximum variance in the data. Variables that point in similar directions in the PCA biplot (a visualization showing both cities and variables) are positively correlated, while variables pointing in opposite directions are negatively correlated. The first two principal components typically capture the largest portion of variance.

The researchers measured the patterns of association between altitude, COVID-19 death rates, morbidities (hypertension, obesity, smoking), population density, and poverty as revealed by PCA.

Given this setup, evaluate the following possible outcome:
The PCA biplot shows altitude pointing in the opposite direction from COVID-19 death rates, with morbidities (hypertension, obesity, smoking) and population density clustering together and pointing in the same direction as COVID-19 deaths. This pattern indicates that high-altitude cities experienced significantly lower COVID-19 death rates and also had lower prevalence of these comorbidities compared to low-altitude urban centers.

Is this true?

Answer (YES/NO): NO